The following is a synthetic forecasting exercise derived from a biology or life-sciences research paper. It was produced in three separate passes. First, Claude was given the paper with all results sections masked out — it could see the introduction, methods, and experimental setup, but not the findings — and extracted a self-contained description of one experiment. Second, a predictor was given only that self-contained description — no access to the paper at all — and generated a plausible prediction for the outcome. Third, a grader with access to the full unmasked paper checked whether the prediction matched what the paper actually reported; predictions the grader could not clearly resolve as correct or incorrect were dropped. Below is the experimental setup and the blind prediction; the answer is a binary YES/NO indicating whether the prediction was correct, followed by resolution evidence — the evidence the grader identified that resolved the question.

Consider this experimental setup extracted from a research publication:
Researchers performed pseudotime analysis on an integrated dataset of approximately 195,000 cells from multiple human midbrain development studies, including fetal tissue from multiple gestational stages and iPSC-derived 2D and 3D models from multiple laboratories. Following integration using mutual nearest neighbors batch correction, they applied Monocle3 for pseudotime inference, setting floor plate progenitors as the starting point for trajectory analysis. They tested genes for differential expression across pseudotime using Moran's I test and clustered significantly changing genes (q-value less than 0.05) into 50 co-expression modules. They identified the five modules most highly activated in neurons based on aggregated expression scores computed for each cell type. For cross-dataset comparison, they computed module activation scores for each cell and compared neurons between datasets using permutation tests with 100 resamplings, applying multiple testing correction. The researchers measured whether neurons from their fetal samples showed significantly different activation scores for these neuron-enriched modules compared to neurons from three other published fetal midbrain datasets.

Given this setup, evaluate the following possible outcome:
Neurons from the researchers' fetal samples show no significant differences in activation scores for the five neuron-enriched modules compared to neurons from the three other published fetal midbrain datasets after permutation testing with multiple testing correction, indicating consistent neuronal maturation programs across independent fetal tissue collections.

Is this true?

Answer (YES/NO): NO